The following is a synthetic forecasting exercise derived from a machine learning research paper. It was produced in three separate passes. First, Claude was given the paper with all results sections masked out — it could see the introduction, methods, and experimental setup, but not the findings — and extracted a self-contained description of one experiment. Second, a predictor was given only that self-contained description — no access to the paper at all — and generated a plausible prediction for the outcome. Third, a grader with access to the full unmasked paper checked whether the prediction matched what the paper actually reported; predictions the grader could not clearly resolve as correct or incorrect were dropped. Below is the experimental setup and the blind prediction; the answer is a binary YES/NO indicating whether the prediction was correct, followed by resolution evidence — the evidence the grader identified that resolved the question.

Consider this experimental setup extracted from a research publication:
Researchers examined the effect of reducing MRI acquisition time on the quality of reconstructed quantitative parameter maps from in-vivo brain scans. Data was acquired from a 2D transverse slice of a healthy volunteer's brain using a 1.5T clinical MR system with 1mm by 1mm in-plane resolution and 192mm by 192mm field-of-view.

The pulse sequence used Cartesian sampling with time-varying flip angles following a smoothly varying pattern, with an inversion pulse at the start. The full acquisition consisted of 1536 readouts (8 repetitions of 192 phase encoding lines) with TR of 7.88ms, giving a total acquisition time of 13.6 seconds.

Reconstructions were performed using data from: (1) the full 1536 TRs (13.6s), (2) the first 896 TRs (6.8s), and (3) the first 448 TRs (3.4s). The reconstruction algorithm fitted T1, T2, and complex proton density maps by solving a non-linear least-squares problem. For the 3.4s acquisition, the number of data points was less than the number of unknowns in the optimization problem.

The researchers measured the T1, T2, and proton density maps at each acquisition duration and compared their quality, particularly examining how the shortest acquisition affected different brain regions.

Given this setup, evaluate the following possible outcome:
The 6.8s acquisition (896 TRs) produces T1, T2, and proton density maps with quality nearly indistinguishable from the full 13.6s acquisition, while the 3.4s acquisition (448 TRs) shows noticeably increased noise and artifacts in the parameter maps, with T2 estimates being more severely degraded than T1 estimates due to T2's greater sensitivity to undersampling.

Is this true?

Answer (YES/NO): NO